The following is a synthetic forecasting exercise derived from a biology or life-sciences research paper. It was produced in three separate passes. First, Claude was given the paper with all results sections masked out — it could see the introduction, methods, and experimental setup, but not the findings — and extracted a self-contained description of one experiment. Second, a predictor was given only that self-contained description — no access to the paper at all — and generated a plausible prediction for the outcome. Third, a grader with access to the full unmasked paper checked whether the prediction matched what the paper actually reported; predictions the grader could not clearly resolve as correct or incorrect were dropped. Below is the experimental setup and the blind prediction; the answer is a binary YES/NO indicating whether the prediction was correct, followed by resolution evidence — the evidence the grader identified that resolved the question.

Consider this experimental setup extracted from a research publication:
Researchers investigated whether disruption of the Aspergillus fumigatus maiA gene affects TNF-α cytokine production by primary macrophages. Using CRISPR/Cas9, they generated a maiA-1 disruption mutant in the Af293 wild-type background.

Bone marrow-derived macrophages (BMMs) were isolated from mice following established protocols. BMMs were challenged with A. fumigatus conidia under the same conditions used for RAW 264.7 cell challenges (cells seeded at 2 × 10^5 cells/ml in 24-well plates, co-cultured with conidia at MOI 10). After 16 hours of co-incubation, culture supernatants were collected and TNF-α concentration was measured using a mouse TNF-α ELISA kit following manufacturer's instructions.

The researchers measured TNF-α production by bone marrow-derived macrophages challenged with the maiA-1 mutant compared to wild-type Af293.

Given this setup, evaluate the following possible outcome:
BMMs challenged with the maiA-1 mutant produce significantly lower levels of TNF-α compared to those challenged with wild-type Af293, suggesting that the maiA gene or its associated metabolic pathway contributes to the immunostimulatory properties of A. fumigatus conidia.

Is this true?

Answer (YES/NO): YES